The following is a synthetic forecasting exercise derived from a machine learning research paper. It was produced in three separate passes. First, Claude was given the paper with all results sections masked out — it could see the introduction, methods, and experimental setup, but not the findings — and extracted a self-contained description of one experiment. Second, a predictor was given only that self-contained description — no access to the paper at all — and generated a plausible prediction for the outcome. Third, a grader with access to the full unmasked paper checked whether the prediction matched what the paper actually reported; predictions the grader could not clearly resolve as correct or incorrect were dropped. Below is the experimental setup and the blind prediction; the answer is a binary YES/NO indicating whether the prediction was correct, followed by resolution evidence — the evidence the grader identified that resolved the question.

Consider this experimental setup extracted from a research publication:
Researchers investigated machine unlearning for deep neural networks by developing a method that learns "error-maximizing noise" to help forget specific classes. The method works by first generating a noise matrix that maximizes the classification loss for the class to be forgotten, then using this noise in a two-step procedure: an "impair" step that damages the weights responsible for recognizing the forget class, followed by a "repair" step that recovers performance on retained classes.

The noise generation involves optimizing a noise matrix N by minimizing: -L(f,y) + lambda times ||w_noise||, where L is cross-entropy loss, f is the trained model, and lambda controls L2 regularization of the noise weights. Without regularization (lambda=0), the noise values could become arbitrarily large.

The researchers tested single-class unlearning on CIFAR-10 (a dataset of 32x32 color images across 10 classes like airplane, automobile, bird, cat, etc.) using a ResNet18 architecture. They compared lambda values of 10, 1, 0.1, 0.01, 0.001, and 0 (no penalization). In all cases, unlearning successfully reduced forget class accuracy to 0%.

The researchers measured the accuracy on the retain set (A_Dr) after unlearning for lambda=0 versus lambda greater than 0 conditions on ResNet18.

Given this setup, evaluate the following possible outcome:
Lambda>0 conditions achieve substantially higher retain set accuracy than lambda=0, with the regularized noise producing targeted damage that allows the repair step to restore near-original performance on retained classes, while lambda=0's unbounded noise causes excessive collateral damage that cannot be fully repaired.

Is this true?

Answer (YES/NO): NO